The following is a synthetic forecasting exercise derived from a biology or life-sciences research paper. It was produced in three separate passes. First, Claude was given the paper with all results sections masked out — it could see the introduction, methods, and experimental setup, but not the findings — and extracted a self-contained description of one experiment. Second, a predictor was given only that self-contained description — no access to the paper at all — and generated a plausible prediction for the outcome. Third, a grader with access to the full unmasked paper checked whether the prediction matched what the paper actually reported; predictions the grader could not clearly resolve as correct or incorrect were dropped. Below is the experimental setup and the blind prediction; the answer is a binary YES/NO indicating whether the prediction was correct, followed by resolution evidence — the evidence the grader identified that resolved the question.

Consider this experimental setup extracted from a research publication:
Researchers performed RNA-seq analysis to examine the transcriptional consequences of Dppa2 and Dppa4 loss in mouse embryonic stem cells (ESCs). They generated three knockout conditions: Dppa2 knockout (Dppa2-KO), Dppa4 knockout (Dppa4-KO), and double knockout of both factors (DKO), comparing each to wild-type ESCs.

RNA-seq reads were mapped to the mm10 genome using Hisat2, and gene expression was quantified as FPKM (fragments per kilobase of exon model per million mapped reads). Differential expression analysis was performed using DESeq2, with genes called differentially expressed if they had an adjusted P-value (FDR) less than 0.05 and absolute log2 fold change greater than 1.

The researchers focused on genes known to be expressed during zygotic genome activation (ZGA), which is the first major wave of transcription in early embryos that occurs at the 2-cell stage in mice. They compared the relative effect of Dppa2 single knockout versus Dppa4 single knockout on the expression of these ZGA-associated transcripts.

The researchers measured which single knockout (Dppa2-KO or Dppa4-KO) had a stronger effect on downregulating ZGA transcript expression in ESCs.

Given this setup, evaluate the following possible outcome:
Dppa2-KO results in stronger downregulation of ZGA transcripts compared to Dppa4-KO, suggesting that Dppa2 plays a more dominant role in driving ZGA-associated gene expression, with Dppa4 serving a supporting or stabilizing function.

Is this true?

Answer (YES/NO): NO